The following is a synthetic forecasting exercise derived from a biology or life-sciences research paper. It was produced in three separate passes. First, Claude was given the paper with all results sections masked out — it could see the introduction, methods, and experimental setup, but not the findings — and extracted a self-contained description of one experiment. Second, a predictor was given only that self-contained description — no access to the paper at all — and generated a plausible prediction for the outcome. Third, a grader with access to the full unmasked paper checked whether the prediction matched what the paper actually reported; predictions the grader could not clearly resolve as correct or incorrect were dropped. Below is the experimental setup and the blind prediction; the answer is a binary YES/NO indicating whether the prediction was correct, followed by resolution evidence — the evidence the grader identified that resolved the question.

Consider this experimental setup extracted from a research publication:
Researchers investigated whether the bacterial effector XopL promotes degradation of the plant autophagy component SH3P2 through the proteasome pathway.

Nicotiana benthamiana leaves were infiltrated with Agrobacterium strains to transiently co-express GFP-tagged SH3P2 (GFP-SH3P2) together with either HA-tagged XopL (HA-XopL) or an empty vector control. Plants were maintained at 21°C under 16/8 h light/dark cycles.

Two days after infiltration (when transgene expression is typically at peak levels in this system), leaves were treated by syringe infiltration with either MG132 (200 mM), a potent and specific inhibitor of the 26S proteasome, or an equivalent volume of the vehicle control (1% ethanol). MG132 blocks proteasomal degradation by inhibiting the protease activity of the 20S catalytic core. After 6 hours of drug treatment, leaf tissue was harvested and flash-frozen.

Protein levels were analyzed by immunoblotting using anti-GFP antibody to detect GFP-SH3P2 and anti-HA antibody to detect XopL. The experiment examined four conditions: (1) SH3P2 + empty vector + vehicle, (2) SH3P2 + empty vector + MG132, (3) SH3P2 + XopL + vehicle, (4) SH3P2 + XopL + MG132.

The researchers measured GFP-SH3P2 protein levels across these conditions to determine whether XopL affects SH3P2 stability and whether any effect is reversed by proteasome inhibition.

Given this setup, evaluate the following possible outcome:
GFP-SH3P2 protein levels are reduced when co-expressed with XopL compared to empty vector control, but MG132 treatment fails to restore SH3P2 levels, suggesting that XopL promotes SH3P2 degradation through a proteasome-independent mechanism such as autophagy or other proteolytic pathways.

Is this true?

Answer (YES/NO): NO